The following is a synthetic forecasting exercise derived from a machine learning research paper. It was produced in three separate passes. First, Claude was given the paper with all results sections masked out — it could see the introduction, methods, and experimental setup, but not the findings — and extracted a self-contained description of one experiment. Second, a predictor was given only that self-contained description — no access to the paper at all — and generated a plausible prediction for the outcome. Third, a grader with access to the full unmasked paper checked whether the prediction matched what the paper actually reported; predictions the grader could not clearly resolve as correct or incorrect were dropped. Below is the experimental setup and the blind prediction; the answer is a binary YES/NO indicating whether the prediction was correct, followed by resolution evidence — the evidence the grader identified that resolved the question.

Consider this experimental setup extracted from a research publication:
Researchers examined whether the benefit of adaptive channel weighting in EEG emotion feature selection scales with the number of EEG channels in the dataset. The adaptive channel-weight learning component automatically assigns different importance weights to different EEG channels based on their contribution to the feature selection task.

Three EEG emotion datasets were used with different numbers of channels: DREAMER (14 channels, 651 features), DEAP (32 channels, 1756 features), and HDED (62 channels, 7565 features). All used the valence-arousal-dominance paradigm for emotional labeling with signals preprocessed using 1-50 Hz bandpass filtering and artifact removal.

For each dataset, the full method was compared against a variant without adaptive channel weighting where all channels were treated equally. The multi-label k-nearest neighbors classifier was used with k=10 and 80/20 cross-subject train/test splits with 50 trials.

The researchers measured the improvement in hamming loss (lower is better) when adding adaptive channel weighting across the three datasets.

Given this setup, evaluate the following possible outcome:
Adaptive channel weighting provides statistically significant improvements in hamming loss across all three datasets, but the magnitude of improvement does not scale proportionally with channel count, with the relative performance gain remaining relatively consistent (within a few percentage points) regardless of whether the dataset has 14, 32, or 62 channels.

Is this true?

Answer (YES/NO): NO